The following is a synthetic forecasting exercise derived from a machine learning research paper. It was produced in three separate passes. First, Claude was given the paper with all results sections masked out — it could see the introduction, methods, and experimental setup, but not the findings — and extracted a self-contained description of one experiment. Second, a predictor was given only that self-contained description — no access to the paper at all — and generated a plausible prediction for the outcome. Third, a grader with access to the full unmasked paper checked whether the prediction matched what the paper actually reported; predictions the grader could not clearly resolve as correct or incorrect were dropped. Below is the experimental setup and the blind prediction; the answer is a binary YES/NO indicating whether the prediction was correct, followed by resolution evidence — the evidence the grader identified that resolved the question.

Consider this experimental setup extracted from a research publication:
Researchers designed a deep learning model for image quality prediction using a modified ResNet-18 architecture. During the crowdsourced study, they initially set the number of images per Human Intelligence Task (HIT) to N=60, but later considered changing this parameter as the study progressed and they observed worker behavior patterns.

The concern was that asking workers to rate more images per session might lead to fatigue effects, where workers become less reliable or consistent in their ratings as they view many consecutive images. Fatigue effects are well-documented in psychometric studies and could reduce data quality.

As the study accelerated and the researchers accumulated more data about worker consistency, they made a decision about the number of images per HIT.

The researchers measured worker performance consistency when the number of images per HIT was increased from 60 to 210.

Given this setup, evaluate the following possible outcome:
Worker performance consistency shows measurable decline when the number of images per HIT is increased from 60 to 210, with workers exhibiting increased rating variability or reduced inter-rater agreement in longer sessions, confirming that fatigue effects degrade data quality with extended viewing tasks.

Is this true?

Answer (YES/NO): NO